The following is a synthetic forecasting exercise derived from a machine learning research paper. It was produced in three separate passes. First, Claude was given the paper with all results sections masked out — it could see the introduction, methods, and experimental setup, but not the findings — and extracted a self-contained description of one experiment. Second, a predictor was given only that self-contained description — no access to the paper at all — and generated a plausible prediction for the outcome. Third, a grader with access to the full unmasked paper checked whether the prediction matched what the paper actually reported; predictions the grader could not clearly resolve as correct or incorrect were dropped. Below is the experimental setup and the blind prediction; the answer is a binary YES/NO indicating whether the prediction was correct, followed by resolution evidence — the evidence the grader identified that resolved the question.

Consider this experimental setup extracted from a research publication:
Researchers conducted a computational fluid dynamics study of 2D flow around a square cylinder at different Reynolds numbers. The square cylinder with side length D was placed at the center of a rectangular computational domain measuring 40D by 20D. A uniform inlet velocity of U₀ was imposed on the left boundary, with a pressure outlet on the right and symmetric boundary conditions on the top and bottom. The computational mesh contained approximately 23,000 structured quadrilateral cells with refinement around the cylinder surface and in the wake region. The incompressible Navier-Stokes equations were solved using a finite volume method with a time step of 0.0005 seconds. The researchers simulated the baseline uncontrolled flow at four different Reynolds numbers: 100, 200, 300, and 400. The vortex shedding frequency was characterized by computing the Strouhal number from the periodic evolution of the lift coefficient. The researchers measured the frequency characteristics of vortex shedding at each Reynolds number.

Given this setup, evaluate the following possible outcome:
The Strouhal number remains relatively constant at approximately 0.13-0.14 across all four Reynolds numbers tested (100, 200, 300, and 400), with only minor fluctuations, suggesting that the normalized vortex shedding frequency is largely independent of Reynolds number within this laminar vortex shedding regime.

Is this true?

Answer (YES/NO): NO